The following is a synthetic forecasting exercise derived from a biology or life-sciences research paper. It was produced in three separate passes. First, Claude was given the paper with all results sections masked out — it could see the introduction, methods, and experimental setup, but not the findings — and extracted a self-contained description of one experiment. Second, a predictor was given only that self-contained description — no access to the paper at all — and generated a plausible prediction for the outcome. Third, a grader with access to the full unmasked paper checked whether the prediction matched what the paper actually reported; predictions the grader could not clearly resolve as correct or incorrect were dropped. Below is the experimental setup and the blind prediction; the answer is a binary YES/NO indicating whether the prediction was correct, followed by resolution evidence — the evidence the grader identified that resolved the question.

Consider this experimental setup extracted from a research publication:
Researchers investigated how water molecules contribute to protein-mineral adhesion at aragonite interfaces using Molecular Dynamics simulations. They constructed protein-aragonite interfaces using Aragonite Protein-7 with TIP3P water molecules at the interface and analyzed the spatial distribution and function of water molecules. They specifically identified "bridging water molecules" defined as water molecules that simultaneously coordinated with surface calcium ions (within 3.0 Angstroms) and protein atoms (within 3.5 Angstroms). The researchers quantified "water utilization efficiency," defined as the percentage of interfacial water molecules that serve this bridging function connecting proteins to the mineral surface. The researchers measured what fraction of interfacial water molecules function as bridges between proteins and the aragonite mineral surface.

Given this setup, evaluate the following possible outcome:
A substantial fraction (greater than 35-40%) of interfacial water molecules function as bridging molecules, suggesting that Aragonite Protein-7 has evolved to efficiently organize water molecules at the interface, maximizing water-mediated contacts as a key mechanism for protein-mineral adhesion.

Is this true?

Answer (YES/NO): NO